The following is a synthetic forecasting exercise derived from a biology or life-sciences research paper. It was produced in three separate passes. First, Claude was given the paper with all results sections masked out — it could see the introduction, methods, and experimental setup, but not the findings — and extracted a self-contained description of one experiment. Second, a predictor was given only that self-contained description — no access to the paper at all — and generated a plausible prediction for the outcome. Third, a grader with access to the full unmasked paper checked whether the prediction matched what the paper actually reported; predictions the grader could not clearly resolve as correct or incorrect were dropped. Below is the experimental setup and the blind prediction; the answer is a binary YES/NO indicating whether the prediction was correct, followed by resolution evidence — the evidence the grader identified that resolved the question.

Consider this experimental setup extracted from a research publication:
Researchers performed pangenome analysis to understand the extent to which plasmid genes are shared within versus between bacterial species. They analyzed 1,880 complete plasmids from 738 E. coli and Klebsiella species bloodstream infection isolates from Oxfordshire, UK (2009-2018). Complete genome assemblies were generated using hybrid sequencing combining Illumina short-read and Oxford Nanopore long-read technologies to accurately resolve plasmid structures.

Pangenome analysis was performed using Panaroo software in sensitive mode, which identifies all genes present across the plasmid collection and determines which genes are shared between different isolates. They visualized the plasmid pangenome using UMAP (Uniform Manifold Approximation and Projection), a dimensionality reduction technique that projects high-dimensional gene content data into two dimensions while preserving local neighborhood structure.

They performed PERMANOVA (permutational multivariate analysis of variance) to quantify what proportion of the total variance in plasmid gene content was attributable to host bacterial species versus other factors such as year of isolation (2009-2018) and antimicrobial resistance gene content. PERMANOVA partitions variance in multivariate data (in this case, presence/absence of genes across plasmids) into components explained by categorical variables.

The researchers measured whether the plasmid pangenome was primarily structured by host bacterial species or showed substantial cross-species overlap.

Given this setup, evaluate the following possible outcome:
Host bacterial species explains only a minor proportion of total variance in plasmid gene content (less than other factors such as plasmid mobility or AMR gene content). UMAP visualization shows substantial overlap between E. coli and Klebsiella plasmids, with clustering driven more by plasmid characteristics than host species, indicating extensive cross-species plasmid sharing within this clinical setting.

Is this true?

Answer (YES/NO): NO